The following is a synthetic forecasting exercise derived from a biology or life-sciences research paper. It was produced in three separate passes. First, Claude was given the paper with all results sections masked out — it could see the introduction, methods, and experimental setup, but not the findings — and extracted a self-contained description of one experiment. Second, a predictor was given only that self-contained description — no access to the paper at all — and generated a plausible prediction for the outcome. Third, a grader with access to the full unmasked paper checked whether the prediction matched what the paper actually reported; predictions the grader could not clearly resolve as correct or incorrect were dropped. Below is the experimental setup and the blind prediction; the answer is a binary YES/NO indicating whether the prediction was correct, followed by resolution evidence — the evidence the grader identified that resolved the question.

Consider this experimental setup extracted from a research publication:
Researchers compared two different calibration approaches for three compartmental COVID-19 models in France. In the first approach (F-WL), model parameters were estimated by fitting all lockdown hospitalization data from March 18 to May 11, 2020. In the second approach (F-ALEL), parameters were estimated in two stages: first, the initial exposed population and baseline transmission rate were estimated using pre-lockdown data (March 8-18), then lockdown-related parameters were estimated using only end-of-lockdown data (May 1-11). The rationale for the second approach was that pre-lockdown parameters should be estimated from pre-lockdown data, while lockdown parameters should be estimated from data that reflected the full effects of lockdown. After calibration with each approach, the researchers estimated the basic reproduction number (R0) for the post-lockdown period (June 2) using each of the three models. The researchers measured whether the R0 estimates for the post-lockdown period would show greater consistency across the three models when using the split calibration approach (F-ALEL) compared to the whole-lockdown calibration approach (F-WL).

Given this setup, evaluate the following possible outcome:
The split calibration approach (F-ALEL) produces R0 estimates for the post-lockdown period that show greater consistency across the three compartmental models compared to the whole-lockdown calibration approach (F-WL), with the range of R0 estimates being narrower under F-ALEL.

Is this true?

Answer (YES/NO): YES